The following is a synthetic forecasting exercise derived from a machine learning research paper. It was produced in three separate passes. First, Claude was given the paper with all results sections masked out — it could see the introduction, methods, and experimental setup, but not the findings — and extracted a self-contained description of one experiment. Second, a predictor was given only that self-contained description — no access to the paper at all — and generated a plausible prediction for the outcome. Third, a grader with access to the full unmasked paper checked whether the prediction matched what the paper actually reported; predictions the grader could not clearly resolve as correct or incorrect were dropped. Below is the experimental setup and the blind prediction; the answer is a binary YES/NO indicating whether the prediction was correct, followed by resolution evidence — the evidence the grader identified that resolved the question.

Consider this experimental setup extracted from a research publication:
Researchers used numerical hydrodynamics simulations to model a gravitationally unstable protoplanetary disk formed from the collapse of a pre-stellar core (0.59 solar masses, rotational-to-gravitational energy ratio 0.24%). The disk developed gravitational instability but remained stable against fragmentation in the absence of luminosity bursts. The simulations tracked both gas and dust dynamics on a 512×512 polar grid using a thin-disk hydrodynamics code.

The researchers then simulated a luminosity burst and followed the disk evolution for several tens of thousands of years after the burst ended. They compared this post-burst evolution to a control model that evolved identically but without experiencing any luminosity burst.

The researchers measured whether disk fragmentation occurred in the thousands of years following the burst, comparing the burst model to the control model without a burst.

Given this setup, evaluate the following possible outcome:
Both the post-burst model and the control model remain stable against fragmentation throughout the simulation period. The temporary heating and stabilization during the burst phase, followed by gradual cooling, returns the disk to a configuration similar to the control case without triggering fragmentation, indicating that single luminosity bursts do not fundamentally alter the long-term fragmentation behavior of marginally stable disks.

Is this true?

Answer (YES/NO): NO